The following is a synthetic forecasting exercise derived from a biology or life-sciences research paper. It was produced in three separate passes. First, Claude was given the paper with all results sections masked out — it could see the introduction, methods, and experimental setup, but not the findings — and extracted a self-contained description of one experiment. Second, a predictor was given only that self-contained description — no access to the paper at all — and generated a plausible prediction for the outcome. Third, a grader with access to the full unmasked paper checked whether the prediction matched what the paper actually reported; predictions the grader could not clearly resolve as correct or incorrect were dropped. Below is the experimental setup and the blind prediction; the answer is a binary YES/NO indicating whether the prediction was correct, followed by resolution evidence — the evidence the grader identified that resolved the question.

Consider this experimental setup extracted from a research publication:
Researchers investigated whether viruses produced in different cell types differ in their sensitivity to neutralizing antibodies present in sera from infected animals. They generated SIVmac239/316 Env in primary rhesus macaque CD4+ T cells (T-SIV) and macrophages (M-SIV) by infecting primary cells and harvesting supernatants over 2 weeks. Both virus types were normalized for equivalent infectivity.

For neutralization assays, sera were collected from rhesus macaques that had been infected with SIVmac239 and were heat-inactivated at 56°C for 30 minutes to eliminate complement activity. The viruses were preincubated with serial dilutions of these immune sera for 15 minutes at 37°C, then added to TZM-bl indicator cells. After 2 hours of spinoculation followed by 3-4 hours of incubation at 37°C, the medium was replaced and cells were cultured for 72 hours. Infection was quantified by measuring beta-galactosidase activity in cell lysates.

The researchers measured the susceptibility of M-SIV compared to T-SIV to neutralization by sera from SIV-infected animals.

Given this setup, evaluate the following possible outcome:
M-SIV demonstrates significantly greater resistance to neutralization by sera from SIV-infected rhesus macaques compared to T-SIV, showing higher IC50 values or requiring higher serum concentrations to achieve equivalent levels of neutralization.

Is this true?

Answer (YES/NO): NO